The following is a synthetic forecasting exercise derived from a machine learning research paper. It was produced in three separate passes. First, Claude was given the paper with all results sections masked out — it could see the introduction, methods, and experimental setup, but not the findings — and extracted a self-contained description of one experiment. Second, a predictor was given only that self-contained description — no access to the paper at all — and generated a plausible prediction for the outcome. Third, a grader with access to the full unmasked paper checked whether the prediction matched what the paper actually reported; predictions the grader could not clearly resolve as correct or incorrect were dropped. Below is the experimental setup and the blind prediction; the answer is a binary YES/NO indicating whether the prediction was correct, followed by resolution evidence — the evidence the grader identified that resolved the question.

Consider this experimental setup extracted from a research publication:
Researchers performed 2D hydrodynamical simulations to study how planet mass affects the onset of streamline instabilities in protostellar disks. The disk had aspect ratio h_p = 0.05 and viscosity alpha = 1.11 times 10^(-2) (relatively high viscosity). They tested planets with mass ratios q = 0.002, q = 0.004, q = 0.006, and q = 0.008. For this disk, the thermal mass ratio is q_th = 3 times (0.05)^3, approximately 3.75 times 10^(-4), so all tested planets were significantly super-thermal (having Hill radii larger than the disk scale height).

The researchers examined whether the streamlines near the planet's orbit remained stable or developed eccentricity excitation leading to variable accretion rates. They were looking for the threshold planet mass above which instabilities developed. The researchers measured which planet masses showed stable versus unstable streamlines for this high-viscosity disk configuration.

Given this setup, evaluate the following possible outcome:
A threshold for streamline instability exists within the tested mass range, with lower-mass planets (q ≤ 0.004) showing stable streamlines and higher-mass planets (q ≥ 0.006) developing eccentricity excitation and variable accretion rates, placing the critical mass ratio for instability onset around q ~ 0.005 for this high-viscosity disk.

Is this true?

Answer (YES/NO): NO